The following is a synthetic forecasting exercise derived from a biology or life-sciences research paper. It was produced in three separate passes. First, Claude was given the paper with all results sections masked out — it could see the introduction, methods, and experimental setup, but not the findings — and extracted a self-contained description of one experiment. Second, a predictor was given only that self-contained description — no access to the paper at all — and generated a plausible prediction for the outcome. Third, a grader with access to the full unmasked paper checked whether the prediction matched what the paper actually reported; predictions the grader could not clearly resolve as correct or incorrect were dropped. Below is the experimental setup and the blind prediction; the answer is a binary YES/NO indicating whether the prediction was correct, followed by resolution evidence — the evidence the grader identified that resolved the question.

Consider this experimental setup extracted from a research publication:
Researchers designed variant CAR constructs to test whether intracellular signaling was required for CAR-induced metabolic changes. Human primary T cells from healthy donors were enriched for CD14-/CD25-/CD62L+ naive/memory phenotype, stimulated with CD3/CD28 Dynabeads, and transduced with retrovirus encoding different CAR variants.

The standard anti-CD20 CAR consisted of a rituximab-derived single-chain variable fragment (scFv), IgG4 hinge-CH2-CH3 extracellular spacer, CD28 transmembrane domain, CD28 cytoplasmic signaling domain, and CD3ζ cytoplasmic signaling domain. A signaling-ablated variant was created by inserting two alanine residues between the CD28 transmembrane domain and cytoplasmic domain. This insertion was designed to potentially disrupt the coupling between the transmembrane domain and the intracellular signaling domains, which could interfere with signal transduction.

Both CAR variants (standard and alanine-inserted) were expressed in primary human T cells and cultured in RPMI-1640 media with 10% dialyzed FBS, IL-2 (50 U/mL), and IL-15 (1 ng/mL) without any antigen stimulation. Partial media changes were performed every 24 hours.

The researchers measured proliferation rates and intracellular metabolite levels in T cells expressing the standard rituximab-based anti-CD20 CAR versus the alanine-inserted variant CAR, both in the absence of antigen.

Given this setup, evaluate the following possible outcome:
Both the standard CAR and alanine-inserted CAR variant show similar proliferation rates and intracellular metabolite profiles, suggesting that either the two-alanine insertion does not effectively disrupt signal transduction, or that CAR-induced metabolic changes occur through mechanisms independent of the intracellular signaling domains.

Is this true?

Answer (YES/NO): YES